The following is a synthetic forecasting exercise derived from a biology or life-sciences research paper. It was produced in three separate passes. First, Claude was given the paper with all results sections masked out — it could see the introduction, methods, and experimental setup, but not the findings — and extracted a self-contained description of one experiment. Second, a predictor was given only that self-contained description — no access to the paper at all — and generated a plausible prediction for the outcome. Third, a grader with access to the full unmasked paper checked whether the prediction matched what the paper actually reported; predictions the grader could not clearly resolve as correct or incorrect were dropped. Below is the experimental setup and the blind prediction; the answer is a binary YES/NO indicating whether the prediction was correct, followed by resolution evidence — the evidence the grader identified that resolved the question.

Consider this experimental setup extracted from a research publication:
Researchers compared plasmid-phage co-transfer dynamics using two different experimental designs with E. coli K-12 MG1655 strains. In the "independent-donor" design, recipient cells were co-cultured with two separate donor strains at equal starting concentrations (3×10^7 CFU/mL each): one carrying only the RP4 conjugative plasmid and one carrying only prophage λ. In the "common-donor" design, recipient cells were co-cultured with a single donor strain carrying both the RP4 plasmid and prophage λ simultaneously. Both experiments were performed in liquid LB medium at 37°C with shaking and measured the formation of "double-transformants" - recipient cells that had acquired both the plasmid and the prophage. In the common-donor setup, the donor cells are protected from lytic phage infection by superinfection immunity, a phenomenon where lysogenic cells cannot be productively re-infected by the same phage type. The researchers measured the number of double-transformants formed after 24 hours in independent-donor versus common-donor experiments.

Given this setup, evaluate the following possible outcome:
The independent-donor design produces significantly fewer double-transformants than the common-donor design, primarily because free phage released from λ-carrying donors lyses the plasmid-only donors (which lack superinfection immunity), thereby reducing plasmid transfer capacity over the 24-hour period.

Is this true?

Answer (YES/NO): NO